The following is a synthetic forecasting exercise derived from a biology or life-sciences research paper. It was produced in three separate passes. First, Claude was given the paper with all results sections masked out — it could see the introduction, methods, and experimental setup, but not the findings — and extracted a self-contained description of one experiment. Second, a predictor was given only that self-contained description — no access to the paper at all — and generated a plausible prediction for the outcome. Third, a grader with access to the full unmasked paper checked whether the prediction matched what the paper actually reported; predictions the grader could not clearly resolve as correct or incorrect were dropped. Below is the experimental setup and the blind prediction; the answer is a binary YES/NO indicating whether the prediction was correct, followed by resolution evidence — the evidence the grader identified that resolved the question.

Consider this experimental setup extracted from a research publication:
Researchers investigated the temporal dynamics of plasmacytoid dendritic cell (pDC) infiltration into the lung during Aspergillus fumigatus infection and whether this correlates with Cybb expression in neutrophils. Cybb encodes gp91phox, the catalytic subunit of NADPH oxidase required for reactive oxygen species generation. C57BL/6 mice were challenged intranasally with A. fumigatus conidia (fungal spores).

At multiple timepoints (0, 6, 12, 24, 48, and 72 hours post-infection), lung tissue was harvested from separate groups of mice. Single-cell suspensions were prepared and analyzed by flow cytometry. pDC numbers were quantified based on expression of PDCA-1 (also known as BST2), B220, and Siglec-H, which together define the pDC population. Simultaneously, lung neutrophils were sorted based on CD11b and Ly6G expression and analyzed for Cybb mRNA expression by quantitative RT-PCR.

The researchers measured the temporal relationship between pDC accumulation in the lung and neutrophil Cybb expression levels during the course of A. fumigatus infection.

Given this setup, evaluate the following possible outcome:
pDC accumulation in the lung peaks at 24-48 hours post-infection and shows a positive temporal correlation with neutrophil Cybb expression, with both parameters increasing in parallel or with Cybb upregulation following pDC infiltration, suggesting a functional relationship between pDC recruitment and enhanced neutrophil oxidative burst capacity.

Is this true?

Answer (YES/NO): NO